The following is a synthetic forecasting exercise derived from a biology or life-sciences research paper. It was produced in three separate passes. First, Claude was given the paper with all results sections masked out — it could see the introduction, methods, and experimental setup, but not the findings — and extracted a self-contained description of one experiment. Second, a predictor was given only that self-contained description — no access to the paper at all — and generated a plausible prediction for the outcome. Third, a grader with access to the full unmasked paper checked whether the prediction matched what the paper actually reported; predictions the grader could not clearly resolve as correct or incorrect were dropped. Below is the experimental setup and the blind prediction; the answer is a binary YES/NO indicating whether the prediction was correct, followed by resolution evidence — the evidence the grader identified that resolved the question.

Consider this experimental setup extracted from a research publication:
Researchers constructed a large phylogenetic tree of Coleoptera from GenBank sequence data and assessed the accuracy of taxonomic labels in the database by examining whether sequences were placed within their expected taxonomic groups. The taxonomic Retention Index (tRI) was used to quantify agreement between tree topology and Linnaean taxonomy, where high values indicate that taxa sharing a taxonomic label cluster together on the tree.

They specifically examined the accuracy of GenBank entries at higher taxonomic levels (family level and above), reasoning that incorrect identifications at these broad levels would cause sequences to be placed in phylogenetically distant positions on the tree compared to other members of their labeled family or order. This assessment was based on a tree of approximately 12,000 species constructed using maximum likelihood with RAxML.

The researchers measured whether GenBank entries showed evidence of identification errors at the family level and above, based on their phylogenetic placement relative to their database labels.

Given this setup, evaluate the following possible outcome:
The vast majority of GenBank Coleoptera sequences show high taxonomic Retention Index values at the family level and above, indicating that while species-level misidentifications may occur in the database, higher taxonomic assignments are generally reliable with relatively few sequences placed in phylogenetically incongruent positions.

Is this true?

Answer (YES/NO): YES